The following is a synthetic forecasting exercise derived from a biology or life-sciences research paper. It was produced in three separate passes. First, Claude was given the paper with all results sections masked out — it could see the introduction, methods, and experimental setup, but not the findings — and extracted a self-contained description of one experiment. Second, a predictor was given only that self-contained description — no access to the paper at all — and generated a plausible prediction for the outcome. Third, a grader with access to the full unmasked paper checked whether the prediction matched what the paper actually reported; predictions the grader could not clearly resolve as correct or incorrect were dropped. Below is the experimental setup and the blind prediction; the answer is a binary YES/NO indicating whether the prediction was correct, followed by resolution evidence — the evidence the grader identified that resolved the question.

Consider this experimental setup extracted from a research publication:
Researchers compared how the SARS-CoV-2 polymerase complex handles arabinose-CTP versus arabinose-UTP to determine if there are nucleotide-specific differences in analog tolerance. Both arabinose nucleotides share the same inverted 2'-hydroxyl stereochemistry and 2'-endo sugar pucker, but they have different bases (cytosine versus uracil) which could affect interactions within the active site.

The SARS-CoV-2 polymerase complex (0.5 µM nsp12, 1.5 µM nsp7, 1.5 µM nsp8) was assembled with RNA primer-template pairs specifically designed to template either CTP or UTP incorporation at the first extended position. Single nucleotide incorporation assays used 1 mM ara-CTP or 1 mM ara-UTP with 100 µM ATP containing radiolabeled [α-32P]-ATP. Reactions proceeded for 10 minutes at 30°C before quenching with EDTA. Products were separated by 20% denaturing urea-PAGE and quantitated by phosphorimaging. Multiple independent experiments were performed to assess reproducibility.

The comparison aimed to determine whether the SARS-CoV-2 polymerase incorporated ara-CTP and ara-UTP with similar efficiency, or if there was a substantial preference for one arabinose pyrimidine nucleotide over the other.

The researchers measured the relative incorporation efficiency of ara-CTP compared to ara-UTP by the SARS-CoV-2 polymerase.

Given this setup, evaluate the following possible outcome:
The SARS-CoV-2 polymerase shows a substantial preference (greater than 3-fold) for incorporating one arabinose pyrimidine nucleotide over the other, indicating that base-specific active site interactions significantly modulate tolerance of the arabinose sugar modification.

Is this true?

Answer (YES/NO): NO